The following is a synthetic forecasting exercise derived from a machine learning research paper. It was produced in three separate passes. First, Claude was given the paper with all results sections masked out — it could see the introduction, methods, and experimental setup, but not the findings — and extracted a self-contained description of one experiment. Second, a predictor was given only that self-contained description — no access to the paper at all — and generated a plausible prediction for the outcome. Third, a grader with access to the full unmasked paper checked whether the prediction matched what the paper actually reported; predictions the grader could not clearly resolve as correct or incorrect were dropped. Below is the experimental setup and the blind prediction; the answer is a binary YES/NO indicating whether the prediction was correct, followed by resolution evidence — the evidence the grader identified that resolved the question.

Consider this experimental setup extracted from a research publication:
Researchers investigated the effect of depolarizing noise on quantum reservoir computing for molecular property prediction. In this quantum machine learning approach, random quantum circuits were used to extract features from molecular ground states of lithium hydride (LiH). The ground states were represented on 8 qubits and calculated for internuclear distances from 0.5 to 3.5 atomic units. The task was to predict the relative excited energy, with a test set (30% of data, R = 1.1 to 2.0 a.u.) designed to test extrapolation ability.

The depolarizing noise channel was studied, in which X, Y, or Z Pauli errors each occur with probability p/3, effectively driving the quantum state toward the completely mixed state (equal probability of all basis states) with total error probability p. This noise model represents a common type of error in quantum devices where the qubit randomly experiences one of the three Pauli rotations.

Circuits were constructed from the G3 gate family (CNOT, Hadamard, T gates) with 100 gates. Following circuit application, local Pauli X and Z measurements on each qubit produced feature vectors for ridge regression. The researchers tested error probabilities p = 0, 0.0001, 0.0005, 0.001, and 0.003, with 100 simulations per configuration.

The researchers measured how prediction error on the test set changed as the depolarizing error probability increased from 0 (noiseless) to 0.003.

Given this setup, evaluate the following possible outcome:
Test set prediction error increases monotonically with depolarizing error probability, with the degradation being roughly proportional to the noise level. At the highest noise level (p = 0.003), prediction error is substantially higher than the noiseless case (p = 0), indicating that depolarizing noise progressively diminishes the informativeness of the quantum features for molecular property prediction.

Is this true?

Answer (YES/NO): YES